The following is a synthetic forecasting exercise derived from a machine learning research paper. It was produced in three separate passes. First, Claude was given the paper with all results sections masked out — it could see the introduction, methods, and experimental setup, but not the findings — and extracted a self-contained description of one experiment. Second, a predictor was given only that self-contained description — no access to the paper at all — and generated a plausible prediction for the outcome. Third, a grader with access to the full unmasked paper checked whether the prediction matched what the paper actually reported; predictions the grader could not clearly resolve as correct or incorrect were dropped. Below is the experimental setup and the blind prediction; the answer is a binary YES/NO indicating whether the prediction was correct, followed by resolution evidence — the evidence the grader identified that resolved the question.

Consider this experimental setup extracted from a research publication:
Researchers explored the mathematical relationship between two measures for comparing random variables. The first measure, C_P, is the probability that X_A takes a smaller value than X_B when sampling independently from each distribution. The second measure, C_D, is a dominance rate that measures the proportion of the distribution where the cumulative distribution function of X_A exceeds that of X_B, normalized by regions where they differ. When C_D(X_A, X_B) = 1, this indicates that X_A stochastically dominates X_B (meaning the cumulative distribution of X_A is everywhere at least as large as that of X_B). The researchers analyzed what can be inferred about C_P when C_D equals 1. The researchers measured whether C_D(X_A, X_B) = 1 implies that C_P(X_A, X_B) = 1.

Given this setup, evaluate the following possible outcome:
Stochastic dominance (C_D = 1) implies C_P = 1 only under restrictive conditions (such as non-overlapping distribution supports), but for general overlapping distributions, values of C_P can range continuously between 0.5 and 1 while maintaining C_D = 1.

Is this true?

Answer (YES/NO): NO